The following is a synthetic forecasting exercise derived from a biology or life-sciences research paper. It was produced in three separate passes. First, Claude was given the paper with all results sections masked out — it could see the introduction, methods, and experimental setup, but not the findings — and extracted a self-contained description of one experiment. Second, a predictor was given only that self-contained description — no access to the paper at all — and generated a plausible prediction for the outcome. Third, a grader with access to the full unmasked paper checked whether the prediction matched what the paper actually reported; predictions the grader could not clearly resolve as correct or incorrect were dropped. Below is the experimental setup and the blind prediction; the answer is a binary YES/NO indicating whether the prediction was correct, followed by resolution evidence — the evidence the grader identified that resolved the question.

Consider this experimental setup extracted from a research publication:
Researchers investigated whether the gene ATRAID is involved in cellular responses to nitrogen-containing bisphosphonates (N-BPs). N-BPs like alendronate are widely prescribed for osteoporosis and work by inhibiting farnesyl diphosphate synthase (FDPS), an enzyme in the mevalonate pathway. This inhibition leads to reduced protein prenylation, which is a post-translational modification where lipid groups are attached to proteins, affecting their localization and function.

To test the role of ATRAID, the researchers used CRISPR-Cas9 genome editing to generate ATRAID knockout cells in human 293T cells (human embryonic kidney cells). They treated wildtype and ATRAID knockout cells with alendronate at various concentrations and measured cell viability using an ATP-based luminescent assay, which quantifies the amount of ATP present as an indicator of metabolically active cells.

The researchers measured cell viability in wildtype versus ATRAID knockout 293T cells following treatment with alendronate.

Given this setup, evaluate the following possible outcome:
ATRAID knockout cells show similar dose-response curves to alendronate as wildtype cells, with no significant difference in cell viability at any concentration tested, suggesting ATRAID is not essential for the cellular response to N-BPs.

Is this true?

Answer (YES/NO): NO